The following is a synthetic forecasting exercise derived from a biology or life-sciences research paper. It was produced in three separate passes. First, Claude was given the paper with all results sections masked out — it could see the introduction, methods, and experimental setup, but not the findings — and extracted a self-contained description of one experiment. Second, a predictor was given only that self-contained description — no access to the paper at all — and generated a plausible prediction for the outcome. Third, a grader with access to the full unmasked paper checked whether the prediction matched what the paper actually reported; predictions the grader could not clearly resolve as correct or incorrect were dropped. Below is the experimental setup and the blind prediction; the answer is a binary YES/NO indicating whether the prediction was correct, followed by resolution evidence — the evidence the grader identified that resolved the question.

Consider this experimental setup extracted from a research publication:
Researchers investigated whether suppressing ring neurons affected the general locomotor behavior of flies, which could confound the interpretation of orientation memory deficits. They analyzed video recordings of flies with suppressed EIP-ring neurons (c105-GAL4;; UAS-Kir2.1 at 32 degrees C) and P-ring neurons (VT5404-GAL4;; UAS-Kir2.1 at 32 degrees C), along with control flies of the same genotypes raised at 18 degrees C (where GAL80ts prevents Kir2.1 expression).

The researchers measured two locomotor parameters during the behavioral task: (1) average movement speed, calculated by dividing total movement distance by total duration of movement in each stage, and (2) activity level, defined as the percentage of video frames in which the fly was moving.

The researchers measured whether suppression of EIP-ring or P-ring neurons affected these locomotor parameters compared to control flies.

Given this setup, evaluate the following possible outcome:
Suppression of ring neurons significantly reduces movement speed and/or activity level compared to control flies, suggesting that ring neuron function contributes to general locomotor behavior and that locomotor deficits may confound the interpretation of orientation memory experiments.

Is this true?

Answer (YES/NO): NO